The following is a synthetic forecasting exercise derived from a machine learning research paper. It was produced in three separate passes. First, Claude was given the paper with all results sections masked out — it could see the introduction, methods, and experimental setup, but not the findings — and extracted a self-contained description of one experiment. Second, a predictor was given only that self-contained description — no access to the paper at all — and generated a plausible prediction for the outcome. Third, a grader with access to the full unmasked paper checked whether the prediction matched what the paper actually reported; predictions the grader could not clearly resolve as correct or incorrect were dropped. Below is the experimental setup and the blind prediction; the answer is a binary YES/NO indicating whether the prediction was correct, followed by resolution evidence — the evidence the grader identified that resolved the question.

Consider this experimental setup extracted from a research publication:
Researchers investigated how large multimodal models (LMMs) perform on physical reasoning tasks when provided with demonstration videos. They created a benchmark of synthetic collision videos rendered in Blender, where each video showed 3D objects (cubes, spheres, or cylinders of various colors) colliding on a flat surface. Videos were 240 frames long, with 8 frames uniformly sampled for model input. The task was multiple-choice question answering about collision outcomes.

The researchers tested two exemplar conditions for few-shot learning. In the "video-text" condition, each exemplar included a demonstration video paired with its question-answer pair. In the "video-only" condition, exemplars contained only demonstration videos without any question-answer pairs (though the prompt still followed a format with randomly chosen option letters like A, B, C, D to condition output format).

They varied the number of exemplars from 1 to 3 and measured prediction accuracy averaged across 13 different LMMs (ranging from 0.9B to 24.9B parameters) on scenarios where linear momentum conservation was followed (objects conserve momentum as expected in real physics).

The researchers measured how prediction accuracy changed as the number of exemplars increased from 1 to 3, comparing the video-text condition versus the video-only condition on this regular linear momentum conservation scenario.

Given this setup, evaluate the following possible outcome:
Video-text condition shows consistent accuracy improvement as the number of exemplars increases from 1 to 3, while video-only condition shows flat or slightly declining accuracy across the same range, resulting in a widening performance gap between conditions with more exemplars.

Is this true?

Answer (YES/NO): YES